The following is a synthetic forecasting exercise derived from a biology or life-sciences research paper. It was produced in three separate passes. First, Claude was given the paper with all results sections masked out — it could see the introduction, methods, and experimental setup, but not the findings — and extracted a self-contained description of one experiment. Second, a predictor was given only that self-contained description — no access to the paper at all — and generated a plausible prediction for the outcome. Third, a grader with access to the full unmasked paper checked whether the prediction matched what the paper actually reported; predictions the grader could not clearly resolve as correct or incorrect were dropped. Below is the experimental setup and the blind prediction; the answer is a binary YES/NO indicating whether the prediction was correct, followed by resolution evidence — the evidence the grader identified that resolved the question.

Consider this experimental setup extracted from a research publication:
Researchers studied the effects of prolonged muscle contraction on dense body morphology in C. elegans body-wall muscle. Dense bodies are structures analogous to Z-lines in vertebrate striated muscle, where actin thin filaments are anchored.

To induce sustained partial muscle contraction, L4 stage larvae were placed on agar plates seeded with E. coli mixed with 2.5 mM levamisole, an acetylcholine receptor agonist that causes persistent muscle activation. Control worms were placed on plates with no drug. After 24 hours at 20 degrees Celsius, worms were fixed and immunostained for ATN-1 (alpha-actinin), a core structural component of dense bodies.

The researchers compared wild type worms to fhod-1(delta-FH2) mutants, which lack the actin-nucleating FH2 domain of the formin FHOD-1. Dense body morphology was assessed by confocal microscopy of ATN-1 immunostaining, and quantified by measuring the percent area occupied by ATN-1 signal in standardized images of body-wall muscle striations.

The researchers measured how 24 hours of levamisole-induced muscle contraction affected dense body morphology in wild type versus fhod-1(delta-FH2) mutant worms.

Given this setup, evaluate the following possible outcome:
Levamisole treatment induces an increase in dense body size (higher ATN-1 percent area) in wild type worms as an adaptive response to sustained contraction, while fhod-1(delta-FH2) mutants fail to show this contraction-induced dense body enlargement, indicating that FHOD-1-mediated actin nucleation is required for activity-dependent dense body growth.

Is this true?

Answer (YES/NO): NO